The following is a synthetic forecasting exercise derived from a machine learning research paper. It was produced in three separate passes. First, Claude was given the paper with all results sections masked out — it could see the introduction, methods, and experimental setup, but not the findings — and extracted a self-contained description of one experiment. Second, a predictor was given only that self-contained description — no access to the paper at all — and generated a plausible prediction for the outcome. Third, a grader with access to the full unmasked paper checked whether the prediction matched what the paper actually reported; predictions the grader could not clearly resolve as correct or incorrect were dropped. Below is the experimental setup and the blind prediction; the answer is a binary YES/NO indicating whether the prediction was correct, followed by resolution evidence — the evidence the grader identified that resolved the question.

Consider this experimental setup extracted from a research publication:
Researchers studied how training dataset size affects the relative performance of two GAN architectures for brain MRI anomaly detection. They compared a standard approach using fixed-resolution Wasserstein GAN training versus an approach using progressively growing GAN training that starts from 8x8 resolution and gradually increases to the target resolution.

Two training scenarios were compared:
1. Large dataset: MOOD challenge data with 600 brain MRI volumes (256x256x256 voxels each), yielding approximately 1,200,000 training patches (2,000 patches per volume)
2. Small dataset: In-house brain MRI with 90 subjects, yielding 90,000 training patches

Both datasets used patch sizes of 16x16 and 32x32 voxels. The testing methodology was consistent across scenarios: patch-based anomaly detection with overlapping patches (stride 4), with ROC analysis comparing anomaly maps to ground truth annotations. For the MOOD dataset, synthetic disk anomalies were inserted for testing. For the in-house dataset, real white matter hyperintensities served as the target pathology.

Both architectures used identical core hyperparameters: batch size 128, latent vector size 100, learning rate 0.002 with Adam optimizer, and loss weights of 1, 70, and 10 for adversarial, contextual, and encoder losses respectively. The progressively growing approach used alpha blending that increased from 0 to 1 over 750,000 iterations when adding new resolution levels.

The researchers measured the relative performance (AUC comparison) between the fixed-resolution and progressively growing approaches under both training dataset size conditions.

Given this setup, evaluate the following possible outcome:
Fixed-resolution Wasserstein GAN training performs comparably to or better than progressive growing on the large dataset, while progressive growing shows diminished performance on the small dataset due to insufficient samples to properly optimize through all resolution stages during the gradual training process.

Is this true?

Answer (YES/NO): NO